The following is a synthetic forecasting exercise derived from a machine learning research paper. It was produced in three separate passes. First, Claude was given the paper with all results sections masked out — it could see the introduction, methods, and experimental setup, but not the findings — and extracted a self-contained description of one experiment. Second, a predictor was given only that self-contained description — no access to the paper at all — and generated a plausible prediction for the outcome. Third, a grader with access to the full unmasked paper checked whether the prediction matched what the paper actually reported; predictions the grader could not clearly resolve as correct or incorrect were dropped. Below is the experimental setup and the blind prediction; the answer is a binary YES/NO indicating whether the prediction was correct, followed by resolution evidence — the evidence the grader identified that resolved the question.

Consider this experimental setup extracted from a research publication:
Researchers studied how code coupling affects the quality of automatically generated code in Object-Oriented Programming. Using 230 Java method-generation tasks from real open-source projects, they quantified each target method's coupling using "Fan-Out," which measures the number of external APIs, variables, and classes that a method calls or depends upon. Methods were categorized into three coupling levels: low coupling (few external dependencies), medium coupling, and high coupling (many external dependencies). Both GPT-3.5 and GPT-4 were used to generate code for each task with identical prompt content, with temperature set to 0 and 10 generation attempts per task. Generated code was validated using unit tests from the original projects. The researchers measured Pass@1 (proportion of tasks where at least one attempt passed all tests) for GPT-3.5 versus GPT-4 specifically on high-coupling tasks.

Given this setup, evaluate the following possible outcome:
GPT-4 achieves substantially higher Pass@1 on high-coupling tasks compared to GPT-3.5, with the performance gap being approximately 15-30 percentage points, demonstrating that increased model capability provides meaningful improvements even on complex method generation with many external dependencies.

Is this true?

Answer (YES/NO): NO